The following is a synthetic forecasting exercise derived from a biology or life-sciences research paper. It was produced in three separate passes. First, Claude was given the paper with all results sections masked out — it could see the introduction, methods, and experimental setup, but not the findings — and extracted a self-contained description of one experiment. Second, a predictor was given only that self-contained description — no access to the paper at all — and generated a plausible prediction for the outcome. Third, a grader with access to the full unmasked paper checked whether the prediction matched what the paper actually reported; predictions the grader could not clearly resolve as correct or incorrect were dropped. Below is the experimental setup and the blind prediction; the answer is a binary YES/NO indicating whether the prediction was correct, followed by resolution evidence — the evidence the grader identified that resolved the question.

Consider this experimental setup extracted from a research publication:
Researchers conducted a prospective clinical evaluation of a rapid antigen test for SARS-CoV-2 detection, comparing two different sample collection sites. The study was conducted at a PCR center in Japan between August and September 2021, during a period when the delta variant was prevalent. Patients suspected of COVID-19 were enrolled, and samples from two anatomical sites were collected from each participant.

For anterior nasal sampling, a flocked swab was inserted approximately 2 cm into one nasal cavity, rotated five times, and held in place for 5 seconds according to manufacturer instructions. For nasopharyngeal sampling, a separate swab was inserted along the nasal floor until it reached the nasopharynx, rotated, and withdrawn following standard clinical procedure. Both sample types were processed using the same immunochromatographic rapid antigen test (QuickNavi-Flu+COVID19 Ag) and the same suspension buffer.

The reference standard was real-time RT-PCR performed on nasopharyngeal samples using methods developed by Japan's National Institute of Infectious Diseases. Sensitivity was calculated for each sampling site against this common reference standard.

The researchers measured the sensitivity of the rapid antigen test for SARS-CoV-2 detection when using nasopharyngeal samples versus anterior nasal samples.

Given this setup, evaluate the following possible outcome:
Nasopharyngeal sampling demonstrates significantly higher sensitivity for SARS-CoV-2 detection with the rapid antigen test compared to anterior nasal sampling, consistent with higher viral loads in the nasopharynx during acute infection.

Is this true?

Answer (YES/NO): YES